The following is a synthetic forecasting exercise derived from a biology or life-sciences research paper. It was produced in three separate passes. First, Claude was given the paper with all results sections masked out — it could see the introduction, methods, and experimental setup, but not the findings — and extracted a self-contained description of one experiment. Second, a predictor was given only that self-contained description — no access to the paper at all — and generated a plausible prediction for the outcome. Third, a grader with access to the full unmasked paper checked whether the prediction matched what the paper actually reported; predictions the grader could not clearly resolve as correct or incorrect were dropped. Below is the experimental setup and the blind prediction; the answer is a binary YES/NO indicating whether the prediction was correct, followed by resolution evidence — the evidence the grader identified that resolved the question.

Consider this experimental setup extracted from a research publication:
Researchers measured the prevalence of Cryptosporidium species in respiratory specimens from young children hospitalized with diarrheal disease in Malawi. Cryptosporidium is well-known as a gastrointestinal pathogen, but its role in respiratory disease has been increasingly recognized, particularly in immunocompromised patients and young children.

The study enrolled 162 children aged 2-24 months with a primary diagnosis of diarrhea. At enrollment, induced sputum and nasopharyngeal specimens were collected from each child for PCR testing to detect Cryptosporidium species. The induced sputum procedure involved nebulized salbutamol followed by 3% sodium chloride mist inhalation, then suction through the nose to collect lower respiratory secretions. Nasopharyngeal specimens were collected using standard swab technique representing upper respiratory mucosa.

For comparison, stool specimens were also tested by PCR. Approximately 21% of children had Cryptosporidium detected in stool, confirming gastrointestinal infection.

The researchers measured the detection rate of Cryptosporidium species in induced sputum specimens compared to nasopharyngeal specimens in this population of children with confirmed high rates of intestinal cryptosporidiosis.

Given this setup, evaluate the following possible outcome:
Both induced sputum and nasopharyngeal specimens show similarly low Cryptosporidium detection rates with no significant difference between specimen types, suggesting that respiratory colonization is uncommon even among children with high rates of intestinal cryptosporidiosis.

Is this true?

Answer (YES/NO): NO